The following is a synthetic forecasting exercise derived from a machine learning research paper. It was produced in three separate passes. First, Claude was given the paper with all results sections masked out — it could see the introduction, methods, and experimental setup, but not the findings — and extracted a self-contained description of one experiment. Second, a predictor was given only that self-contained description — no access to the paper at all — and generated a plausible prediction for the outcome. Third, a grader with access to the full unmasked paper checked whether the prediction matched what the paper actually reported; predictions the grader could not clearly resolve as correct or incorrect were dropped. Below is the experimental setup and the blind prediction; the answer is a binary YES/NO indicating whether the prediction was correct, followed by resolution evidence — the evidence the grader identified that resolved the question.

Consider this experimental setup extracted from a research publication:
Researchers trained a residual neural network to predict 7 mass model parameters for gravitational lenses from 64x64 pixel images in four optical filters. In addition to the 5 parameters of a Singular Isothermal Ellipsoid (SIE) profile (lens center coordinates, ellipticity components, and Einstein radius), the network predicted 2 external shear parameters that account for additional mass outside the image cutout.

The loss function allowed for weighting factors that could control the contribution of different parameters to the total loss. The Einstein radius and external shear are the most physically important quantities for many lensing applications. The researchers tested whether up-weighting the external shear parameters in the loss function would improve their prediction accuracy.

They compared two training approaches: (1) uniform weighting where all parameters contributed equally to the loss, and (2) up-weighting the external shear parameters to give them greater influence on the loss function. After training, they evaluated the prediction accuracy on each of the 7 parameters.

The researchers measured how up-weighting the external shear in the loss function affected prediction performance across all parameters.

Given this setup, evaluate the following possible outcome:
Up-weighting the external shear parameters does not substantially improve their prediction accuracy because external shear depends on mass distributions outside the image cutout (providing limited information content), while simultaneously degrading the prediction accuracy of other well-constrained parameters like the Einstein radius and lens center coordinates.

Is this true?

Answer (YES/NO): NO